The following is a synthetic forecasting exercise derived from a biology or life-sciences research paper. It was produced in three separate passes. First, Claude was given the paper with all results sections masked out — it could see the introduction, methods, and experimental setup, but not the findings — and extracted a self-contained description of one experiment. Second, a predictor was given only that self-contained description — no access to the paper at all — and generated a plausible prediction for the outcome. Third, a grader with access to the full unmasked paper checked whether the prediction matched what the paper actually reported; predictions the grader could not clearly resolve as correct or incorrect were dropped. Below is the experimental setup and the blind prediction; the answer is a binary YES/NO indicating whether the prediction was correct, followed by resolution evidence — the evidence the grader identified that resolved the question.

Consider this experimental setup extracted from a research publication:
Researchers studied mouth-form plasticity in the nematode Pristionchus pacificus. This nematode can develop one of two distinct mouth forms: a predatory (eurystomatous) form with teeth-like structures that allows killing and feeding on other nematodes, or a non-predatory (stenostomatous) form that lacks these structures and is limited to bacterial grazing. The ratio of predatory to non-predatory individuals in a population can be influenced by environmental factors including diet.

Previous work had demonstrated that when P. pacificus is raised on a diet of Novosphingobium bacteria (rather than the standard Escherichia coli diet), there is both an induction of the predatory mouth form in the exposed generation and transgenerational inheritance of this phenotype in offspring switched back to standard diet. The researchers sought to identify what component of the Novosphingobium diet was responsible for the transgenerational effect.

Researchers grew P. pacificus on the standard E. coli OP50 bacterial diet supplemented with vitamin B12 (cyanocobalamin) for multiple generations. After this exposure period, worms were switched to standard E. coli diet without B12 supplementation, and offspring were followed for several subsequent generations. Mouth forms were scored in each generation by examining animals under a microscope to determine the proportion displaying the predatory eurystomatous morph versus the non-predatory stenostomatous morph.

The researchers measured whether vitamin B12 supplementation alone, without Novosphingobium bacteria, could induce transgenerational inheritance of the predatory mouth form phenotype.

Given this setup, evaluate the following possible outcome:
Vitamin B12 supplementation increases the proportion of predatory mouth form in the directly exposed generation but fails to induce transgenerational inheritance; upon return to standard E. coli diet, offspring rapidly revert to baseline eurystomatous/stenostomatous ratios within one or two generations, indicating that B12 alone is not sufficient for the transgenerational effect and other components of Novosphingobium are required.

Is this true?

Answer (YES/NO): NO